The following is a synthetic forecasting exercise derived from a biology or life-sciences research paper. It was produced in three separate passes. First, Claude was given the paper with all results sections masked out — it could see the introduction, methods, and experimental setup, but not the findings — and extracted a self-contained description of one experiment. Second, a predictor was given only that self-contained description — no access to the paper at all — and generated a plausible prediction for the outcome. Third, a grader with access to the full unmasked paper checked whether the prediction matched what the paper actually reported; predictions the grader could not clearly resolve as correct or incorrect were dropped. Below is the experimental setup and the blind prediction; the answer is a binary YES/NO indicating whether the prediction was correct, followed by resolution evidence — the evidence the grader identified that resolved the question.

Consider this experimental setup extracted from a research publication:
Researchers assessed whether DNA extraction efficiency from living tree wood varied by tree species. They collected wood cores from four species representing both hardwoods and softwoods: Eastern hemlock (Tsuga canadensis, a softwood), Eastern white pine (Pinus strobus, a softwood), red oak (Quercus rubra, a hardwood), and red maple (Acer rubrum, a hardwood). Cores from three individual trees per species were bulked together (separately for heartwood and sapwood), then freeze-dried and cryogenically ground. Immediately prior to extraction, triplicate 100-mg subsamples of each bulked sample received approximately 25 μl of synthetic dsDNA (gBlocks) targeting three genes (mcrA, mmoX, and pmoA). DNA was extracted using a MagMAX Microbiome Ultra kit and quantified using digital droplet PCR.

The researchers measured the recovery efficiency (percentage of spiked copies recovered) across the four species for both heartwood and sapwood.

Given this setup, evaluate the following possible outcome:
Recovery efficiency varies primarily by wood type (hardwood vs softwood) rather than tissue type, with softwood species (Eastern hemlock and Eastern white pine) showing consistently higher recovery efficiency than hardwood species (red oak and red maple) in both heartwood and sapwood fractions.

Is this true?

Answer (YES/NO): NO